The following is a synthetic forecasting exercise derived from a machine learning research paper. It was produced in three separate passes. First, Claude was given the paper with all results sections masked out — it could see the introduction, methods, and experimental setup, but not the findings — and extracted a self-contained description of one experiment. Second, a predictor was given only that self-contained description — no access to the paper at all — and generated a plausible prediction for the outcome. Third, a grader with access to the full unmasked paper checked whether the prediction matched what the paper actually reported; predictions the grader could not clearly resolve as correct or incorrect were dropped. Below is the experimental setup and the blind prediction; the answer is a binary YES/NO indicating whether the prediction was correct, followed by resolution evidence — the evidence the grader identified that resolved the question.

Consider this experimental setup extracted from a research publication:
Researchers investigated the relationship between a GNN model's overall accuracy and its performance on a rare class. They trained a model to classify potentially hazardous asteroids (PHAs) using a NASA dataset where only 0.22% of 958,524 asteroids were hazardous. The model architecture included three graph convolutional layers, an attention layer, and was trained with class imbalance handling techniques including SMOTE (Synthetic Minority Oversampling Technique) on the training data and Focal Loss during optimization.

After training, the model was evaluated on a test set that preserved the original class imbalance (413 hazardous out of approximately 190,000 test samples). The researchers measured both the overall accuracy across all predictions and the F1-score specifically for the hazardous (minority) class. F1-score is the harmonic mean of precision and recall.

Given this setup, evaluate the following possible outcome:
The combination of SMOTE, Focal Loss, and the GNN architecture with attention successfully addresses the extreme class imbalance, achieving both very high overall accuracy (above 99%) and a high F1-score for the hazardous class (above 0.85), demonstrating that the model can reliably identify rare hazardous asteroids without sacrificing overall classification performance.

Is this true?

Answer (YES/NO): NO